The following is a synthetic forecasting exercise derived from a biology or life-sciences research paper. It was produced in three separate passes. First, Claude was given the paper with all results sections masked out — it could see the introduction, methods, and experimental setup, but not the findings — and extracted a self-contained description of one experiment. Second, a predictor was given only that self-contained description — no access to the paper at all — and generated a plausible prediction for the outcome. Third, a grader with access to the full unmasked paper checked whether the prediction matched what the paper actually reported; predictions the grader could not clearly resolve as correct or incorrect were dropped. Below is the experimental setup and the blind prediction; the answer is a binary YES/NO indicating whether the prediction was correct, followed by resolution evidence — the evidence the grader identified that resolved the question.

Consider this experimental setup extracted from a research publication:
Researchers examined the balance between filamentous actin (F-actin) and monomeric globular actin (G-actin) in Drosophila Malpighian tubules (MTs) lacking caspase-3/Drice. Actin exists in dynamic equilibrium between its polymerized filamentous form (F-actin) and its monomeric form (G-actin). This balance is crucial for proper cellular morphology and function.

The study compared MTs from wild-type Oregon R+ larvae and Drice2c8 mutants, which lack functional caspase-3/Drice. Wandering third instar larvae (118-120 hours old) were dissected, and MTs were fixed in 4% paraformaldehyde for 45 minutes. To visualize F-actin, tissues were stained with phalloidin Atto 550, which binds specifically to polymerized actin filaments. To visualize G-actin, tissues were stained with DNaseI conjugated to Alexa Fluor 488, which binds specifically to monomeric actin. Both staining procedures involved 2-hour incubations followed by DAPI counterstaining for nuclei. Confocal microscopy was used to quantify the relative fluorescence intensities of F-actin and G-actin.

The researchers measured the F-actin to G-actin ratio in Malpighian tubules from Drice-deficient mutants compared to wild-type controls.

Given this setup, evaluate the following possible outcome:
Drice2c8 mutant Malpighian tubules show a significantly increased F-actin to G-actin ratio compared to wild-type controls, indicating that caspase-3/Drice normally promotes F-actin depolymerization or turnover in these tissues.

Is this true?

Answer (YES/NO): YES